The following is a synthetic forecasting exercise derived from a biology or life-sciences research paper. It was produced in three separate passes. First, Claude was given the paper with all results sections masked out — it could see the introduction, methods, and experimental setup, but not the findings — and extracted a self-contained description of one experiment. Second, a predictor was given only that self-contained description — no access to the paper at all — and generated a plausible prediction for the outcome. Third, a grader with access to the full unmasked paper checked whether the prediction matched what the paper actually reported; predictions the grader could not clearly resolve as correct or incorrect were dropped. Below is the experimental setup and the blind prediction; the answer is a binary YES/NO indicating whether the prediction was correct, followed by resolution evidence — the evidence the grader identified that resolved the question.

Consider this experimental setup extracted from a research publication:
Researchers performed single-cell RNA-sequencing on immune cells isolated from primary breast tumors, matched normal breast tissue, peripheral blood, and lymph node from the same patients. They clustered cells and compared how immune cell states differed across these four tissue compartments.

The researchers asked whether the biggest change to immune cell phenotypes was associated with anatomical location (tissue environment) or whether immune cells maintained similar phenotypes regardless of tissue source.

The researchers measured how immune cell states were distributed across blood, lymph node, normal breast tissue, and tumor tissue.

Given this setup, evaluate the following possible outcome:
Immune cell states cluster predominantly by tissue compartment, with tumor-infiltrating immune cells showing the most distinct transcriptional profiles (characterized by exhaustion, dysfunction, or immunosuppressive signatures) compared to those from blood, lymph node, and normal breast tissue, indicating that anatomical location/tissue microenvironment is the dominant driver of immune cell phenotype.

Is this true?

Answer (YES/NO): NO